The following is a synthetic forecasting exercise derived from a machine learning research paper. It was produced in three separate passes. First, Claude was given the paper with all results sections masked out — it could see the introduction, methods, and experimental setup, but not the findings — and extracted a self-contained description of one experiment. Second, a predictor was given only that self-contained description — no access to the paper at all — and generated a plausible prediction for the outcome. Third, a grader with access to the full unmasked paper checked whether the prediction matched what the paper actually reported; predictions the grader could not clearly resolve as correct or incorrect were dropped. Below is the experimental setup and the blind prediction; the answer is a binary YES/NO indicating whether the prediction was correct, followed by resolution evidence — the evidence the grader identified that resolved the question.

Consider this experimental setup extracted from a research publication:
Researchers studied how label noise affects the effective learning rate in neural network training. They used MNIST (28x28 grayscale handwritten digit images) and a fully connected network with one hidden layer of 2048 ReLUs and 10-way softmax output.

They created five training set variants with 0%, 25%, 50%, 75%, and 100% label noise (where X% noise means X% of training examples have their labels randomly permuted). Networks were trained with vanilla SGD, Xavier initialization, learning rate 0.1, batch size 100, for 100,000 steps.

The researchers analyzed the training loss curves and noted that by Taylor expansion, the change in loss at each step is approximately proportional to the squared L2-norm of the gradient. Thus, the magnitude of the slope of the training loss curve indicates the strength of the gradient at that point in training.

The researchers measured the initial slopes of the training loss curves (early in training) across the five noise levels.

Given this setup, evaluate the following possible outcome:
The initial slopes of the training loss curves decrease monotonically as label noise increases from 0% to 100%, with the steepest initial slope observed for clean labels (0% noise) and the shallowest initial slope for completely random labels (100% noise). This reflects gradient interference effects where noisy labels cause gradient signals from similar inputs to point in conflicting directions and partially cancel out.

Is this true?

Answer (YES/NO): YES